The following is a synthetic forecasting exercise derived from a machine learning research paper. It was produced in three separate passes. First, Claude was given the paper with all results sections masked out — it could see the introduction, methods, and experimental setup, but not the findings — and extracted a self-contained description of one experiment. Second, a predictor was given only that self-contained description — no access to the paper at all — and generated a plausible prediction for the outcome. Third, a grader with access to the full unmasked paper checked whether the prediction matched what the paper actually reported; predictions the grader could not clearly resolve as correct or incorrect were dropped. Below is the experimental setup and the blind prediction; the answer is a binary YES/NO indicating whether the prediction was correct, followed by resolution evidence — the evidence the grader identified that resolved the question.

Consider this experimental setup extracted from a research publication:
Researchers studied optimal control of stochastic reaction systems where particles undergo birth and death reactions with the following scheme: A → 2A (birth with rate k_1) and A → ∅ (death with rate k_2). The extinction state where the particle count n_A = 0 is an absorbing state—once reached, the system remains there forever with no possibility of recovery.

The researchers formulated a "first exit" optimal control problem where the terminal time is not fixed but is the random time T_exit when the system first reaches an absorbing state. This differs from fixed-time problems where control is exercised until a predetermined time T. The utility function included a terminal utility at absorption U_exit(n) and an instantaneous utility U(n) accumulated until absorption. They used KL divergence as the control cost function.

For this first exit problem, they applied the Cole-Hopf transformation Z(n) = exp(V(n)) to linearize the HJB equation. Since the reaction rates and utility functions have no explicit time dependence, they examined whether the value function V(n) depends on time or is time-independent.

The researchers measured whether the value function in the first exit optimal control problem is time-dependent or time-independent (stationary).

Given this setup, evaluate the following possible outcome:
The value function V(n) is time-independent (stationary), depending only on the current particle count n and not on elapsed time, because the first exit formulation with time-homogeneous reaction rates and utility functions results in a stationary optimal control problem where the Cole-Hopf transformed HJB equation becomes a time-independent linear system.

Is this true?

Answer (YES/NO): YES